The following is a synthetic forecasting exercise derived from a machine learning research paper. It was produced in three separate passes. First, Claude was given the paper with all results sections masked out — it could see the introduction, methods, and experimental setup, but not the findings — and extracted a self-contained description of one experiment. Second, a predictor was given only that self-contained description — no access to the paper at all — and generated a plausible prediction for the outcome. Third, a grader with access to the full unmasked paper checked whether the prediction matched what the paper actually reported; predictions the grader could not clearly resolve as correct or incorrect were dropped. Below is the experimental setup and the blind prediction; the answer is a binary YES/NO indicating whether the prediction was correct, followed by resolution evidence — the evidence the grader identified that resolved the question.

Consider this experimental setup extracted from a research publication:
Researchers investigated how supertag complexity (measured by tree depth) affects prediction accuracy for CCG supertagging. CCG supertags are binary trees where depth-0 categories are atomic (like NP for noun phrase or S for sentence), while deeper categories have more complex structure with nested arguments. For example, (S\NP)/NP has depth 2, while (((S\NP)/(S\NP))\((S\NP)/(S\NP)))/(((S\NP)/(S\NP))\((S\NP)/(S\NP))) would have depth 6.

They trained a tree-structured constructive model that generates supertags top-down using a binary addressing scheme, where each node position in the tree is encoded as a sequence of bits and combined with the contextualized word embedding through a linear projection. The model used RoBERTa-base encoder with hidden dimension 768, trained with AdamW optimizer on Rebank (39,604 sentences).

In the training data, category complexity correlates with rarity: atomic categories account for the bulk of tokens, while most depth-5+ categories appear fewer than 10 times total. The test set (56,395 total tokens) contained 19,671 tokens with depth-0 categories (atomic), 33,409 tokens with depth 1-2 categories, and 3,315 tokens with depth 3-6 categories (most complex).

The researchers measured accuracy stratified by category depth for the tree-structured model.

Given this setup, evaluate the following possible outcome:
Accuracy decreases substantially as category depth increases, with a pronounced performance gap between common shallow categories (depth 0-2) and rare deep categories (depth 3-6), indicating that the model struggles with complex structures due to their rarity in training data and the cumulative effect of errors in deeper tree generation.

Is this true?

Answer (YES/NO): NO